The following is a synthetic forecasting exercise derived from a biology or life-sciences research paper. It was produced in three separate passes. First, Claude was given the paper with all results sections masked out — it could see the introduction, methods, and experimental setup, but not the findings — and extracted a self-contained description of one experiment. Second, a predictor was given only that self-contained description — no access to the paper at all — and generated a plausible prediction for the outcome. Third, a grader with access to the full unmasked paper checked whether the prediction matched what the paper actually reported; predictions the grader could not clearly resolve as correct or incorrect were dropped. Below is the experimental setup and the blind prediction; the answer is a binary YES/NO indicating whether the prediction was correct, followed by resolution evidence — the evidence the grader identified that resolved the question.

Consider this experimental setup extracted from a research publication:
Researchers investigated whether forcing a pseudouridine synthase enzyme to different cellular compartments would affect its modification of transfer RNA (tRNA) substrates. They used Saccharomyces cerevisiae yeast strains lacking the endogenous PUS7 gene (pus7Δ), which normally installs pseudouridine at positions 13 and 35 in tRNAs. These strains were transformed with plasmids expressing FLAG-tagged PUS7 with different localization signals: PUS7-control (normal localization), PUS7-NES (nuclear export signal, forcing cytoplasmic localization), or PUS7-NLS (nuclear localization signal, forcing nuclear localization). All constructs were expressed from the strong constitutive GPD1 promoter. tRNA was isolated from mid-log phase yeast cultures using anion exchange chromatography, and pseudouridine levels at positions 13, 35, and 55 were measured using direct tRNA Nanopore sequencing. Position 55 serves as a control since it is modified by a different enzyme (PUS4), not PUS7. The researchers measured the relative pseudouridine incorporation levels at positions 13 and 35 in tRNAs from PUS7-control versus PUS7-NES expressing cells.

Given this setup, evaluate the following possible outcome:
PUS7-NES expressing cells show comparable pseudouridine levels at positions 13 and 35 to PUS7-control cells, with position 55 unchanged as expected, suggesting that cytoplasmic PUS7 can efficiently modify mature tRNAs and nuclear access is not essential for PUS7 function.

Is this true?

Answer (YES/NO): YES